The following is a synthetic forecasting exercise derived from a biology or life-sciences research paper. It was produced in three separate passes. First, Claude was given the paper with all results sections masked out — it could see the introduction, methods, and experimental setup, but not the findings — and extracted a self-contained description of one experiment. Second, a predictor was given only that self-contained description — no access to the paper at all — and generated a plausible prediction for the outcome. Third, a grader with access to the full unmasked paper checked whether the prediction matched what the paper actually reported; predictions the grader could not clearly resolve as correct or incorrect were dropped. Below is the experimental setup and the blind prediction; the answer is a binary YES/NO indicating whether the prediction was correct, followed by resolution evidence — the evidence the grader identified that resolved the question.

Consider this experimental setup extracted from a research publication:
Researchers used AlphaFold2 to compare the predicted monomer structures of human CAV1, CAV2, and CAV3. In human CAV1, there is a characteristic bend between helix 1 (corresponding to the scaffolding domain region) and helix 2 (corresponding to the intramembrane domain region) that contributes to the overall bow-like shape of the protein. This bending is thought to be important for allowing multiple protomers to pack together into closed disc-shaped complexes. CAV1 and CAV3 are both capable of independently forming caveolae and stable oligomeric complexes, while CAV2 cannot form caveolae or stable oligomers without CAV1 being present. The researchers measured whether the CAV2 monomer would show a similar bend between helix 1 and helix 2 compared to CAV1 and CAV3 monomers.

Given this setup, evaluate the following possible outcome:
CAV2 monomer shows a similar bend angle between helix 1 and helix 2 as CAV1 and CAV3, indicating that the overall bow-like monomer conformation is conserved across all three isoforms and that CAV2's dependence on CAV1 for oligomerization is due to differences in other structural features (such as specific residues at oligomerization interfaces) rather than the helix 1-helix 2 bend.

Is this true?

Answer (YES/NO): NO